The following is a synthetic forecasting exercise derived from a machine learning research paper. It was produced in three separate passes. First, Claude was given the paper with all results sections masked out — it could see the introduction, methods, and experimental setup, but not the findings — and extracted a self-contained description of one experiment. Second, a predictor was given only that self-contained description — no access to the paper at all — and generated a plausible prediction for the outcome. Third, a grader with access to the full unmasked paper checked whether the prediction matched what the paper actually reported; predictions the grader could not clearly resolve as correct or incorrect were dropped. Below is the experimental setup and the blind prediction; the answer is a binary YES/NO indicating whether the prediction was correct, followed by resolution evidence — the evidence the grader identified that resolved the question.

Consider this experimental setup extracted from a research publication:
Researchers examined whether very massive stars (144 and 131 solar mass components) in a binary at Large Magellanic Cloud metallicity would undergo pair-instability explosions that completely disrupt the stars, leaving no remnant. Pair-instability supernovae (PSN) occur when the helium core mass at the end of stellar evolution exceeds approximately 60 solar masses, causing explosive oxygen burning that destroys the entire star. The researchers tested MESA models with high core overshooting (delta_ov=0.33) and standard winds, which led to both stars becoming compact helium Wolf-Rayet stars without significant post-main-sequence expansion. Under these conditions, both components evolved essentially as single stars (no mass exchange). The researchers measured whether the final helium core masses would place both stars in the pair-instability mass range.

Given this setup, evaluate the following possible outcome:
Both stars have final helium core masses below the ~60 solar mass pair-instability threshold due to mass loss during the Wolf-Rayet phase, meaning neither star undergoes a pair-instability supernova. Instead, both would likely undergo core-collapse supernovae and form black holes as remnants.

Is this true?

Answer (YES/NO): NO